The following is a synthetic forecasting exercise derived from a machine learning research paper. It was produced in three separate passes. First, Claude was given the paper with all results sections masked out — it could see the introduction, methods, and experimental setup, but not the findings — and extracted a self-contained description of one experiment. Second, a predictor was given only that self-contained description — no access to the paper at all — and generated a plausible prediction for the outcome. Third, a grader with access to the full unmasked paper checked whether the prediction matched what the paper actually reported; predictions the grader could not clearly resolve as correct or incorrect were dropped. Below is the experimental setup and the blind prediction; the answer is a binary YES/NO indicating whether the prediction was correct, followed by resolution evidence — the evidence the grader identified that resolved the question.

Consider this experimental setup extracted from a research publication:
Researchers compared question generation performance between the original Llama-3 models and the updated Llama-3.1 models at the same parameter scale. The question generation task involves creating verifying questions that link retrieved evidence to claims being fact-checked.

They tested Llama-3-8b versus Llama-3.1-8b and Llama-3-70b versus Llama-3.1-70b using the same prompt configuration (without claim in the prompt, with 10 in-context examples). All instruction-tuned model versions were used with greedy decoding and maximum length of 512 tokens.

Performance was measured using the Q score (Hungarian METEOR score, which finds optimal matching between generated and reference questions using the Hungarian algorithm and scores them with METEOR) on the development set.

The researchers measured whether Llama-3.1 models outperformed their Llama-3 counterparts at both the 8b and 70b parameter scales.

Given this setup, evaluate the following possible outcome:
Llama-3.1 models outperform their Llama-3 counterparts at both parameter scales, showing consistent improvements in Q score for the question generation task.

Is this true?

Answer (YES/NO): NO